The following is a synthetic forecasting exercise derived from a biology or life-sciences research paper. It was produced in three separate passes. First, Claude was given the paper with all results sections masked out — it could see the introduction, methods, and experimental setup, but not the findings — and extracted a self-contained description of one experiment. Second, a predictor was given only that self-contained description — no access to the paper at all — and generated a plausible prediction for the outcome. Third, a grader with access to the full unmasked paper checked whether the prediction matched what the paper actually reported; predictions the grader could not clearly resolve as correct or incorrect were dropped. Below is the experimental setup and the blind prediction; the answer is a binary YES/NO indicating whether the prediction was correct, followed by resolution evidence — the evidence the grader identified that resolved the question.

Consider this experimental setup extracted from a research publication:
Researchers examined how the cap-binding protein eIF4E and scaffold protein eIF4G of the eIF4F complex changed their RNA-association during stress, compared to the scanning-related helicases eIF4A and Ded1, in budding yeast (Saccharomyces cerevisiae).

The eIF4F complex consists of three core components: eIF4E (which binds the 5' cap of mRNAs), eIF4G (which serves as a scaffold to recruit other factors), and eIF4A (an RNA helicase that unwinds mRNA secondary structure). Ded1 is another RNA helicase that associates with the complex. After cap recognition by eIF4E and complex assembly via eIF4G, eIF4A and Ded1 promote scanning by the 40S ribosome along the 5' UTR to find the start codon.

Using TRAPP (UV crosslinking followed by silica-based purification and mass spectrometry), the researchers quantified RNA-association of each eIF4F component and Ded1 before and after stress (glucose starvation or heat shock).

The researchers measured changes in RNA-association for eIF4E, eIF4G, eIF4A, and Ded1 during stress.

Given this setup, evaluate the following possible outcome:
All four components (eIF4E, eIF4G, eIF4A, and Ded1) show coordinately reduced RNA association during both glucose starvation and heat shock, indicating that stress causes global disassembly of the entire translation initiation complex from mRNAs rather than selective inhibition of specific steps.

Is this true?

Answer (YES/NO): NO